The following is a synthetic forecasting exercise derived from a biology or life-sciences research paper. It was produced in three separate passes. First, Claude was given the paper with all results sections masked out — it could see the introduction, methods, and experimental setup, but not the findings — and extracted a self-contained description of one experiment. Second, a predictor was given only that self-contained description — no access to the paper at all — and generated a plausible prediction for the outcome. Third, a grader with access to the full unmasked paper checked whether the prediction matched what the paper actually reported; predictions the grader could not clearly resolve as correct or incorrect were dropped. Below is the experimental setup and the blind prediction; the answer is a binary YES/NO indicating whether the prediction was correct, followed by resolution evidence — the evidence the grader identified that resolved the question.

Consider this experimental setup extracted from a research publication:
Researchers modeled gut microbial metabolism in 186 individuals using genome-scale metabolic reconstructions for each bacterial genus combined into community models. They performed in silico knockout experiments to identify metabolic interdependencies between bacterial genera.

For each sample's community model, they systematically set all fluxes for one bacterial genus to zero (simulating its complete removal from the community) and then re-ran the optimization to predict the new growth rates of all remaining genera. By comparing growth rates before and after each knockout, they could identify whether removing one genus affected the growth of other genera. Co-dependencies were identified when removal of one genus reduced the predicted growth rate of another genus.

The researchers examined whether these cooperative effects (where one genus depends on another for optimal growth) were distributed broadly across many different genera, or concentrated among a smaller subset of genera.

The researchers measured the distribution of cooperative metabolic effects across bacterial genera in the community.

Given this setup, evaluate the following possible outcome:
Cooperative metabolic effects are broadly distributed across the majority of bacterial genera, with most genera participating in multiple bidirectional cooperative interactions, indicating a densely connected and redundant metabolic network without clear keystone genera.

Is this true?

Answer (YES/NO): NO